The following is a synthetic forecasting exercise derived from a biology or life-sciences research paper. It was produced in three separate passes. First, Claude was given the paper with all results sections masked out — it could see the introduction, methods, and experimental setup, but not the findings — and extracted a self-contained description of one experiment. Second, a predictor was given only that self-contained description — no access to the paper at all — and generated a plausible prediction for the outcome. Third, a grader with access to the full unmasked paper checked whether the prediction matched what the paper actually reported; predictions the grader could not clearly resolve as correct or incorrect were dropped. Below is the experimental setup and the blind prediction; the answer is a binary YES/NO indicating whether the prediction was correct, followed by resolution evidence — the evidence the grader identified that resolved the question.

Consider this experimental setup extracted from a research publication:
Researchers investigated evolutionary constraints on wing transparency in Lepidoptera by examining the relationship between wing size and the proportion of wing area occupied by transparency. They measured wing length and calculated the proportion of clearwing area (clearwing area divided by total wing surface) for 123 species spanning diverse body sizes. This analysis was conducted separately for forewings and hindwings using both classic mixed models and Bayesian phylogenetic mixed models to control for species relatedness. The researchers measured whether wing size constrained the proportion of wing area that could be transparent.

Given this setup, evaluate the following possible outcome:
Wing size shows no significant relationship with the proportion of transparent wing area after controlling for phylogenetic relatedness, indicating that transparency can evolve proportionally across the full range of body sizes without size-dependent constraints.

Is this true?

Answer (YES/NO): NO